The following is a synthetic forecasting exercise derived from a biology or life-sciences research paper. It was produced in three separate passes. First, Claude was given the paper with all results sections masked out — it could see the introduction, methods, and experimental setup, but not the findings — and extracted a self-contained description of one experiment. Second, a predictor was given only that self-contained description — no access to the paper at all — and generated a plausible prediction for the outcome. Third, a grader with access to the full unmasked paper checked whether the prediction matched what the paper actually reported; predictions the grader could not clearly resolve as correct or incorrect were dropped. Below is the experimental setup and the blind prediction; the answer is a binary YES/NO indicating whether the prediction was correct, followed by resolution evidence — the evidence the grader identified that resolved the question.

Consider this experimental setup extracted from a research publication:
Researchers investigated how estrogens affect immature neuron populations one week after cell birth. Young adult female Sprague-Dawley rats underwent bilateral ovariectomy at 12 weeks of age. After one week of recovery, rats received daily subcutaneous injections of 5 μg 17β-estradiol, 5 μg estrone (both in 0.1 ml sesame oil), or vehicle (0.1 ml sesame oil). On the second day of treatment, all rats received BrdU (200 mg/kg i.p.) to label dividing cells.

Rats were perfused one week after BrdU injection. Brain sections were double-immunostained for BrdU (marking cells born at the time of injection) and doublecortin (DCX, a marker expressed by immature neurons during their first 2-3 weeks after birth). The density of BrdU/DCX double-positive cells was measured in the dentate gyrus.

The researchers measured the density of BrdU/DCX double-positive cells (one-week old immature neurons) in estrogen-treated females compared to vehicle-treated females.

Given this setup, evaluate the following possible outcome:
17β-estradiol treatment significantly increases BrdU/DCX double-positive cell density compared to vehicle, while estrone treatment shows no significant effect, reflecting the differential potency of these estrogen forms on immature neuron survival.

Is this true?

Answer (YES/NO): NO